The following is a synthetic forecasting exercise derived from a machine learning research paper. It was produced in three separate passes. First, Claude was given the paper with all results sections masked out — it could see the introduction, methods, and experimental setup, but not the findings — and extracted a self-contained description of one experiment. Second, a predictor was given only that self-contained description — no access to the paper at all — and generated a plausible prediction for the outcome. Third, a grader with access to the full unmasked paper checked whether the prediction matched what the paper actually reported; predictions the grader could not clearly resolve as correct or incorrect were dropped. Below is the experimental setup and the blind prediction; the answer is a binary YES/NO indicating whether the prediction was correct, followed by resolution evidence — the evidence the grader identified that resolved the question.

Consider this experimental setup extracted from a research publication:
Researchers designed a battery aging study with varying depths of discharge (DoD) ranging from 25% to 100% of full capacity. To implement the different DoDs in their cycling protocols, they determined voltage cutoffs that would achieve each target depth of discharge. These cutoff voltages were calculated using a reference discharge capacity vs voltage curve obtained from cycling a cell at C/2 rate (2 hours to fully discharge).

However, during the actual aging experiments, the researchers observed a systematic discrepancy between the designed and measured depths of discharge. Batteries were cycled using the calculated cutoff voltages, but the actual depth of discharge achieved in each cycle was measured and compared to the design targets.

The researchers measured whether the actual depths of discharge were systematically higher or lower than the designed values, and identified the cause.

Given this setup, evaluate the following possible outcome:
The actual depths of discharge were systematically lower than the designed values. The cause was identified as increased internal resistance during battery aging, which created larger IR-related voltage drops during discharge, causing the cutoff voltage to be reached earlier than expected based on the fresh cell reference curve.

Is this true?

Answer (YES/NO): NO